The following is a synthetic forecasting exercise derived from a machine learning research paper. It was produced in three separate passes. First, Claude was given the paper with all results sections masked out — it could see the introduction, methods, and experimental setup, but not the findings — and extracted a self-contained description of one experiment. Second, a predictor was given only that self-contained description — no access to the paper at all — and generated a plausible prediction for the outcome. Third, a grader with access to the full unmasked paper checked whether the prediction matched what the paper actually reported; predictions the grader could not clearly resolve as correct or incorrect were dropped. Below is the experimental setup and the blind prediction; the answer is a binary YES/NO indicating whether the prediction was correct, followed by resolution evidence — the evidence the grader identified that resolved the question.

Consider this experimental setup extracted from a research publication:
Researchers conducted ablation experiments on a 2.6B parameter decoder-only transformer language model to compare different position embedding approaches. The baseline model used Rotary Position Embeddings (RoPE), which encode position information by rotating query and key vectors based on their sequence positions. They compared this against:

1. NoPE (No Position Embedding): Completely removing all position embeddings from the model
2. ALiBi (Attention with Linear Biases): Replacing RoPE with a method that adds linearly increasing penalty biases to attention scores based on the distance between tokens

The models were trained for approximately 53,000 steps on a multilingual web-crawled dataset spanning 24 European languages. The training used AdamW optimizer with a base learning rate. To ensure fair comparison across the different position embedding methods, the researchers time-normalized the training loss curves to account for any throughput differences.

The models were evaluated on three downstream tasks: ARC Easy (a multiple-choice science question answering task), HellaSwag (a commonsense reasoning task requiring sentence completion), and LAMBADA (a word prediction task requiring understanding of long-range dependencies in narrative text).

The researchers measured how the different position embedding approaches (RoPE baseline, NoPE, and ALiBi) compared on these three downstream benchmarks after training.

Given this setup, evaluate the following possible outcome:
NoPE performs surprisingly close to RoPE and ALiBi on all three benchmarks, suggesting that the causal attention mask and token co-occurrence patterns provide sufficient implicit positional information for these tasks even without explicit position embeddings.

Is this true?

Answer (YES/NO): NO